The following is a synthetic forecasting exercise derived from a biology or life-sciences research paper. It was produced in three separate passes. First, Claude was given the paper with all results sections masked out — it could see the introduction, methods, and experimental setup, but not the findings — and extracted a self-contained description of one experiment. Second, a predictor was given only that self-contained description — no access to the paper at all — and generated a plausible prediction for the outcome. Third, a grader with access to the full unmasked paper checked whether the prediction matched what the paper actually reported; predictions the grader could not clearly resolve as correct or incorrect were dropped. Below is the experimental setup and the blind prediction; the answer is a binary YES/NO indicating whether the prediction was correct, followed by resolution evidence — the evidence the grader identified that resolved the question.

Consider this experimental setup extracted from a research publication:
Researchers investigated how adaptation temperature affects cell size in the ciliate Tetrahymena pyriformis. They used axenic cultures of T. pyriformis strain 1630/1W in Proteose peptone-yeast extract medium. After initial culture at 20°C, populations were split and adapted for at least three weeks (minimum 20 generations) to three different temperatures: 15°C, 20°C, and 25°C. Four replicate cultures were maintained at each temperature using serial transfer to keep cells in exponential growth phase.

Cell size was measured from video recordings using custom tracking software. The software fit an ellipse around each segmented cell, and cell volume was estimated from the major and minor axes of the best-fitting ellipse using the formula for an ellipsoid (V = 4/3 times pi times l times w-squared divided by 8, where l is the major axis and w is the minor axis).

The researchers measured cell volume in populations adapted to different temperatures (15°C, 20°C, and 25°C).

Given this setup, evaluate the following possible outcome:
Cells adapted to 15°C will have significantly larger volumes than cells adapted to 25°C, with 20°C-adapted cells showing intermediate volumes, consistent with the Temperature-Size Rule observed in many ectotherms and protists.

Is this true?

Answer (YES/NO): YES